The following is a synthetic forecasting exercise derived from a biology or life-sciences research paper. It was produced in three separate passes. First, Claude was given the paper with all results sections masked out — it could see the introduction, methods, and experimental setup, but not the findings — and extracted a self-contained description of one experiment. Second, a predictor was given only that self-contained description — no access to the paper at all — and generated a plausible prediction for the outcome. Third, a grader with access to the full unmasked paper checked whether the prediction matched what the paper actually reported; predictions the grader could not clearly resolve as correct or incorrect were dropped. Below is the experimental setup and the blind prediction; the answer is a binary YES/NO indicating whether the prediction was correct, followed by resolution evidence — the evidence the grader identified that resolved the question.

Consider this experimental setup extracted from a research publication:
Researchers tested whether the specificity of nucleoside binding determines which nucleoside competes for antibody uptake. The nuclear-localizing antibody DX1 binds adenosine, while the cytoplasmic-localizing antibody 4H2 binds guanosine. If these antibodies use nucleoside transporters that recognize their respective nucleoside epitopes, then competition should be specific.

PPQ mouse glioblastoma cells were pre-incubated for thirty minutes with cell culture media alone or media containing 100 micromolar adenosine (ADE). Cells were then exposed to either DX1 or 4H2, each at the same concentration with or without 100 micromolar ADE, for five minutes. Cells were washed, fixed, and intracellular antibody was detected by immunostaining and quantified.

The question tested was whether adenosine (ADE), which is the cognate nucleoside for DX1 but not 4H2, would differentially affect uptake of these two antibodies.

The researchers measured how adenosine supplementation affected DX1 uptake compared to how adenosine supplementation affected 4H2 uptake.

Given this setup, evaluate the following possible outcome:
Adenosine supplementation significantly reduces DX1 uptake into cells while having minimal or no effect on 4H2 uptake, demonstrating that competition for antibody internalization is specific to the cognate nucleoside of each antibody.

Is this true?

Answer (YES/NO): NO